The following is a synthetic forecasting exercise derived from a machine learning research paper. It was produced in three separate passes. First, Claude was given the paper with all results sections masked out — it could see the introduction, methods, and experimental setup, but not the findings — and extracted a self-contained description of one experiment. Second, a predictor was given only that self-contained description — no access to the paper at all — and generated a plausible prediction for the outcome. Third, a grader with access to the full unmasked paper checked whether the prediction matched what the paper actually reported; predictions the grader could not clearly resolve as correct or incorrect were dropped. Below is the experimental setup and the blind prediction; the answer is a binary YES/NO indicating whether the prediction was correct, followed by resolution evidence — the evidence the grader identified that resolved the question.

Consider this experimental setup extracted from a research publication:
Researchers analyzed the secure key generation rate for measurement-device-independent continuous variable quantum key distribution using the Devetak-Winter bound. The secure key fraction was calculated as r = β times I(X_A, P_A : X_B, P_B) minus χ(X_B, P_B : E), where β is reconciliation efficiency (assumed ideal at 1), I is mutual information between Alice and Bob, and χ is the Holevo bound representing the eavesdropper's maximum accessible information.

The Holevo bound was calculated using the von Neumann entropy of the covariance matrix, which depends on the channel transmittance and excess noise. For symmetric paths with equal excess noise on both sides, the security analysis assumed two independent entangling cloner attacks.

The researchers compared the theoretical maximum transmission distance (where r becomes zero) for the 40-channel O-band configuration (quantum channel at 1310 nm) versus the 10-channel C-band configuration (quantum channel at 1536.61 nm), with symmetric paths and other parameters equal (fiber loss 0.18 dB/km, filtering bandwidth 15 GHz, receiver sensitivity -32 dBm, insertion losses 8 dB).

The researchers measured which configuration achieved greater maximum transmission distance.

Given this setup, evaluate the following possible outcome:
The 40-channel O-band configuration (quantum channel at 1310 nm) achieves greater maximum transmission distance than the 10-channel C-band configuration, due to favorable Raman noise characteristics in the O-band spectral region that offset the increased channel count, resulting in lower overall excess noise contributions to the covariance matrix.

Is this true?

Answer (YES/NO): NO